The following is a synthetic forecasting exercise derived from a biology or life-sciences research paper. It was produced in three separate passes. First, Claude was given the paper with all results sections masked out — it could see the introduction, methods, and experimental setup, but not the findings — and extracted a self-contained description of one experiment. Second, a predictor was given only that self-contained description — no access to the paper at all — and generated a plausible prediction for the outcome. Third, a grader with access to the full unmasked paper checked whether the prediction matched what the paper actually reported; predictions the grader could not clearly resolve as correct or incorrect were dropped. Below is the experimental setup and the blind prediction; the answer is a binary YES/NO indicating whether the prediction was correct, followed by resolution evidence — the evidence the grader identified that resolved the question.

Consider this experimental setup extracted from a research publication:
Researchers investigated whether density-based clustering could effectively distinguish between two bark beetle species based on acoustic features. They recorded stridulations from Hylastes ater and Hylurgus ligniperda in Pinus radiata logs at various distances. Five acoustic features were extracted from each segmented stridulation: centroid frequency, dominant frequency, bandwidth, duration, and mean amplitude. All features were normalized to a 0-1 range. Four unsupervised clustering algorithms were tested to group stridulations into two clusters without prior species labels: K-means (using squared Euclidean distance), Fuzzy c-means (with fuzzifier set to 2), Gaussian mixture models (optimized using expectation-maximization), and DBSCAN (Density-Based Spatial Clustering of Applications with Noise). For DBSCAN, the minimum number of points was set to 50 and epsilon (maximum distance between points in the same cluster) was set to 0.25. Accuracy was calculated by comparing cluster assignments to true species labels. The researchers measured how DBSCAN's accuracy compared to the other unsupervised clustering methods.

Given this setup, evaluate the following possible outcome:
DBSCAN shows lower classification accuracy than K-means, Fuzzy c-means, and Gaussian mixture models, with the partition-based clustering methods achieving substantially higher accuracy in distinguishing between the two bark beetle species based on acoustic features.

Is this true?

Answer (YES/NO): NO